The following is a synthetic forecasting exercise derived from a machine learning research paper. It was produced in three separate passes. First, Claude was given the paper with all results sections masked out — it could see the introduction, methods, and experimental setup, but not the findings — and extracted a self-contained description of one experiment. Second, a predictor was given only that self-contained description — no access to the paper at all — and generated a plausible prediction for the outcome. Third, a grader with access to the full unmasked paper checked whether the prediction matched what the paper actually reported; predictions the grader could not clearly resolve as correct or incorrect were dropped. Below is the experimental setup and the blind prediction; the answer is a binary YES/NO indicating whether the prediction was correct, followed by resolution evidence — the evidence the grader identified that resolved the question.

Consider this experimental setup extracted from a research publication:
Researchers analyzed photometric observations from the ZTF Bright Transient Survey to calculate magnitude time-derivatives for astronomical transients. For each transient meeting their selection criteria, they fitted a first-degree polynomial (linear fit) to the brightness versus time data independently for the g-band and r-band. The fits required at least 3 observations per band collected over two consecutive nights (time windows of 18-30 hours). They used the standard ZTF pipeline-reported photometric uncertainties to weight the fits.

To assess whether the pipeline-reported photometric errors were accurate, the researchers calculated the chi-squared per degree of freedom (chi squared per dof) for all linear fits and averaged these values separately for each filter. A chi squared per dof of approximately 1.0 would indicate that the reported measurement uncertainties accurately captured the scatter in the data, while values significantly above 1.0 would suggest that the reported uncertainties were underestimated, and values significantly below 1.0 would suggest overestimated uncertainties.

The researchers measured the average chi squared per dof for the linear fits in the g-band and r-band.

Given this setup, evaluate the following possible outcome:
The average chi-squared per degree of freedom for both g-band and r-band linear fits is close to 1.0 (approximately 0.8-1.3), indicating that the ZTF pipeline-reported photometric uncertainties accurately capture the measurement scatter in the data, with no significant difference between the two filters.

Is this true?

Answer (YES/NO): NO